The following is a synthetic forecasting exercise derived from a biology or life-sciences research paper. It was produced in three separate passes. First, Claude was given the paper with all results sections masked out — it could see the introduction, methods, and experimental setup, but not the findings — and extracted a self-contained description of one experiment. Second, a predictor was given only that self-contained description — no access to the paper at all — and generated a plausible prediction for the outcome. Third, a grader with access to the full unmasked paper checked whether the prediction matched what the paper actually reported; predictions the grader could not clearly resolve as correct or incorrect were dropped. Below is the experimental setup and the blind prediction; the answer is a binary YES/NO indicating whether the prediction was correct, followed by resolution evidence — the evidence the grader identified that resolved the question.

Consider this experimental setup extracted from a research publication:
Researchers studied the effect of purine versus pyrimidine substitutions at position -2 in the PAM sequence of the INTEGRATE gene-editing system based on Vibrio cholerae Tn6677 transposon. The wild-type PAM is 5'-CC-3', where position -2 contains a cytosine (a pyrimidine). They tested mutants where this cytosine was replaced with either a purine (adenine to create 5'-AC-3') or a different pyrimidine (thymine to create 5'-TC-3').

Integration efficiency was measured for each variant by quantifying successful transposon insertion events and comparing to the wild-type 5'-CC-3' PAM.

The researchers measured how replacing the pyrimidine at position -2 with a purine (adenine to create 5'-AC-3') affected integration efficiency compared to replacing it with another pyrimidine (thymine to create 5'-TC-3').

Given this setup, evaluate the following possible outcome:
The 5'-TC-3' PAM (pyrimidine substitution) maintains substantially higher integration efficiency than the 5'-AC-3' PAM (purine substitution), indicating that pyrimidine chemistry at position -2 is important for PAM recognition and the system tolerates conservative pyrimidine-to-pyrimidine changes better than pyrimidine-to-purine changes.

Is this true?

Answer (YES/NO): YES